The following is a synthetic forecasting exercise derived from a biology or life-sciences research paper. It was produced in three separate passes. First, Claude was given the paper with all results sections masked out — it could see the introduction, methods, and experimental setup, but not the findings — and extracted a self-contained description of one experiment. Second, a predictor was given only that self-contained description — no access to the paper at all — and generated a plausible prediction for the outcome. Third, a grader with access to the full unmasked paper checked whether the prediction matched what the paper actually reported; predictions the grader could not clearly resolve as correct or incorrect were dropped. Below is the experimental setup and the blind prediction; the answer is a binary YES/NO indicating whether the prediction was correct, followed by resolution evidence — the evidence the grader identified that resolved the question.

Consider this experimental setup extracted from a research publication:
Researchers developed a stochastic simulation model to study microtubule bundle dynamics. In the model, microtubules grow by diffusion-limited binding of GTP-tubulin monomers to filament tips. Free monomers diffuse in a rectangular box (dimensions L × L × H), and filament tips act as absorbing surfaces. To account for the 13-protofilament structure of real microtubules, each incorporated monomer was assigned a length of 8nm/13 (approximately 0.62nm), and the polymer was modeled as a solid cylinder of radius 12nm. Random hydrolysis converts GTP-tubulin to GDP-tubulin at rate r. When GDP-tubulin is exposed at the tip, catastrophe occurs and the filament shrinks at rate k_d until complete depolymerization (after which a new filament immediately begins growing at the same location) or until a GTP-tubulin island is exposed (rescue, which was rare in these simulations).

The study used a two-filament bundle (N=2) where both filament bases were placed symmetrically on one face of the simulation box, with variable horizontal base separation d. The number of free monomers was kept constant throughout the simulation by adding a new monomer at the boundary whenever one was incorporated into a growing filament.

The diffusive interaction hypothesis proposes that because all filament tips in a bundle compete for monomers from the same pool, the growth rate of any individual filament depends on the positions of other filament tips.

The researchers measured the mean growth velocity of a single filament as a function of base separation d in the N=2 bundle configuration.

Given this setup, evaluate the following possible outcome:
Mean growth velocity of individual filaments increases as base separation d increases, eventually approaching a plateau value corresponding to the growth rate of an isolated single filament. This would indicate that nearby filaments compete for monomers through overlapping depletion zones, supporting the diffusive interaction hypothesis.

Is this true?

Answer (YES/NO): YES